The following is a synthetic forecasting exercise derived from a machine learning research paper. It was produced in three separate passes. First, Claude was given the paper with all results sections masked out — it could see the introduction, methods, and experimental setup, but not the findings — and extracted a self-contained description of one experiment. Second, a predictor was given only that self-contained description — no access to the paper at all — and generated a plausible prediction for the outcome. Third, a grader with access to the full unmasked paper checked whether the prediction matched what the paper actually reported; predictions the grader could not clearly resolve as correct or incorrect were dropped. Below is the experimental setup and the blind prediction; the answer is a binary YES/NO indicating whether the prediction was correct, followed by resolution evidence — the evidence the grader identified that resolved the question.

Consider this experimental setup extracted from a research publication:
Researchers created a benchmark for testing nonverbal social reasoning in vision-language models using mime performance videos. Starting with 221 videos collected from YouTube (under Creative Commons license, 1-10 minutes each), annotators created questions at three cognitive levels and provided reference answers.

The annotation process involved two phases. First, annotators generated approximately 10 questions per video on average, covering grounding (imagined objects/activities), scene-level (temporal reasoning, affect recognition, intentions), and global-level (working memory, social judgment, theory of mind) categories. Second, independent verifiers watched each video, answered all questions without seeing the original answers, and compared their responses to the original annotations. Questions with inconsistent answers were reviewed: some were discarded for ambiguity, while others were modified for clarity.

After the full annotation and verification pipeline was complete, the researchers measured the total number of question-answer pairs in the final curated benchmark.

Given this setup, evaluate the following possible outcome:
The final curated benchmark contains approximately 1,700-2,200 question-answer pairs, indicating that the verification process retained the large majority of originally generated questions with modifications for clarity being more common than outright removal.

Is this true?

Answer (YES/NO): NO